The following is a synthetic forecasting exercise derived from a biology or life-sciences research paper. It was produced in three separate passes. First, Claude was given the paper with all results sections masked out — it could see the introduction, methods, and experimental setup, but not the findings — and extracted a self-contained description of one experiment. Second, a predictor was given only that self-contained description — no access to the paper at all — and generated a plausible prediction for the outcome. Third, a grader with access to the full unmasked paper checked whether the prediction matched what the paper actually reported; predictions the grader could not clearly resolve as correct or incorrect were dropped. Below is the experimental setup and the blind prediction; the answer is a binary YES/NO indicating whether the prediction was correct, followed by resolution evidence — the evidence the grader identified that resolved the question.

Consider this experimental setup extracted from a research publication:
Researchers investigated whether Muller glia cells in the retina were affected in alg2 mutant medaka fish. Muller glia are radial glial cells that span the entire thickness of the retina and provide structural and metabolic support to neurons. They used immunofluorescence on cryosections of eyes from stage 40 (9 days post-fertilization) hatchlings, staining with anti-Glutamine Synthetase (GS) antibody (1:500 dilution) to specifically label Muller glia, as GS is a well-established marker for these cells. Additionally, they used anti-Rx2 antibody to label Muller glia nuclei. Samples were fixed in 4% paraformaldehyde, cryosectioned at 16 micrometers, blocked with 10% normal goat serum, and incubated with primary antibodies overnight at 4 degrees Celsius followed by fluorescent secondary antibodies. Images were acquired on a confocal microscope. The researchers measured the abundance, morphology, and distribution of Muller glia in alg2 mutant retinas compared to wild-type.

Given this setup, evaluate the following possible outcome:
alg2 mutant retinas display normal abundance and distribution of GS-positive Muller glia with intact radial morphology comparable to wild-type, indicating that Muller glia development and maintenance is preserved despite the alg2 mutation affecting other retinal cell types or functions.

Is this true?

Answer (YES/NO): YES